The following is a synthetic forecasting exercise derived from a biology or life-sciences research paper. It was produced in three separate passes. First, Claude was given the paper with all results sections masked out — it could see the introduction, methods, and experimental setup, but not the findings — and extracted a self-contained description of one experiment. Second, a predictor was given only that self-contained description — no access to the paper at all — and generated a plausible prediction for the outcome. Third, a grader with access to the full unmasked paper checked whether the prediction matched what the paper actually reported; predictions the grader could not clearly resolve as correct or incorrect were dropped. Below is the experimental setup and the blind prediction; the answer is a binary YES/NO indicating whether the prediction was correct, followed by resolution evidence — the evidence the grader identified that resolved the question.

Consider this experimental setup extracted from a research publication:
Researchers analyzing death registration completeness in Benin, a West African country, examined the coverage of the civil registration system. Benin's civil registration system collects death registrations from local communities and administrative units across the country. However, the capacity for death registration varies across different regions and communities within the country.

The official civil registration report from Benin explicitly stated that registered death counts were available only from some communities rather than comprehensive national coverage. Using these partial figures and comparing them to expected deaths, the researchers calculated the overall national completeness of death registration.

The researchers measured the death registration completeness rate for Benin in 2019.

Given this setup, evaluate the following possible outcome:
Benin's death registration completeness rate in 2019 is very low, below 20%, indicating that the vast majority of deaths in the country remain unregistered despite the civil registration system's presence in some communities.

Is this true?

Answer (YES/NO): YES